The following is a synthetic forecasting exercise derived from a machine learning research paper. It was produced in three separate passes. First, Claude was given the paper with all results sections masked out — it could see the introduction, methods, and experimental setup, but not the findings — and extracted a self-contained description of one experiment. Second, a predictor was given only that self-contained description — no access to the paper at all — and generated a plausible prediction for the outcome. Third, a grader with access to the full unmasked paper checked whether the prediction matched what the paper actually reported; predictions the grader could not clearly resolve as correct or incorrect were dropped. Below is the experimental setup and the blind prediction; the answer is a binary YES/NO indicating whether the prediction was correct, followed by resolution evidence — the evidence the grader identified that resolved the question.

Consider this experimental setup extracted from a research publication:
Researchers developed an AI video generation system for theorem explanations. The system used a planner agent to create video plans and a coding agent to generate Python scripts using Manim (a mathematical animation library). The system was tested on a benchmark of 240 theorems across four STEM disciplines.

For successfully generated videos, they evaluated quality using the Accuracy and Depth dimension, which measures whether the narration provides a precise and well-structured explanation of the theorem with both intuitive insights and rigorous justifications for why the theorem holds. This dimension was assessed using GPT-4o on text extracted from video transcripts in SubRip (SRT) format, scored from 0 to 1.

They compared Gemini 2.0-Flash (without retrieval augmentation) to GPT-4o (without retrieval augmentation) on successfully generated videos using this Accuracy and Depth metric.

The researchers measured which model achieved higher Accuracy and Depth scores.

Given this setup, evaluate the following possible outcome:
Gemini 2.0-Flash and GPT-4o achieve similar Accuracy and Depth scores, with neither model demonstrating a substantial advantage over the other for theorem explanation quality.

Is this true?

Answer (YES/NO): YES